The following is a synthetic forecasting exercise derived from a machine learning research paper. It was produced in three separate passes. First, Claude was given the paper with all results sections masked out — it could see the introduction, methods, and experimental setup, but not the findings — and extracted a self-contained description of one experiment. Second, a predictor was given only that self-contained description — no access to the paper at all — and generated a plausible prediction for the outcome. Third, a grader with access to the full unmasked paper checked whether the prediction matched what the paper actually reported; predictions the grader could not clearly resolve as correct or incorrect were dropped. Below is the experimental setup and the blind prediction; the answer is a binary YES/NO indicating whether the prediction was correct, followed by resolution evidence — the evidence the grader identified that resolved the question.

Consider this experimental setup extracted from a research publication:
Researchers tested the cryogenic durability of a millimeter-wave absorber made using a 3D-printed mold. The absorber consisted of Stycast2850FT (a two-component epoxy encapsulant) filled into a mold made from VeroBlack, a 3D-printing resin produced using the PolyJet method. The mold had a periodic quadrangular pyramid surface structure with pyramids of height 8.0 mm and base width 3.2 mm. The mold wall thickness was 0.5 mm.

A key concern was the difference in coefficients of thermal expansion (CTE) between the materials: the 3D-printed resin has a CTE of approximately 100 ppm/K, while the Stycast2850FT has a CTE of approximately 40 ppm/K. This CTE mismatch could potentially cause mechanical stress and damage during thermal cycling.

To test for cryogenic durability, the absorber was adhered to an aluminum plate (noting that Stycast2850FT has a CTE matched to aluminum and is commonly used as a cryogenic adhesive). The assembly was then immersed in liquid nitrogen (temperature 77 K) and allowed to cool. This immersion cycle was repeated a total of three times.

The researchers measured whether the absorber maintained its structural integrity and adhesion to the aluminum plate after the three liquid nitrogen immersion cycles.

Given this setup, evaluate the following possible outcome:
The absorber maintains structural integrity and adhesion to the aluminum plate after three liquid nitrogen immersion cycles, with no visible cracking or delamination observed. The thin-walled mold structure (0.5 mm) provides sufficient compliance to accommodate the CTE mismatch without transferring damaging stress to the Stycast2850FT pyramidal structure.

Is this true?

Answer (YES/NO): YES